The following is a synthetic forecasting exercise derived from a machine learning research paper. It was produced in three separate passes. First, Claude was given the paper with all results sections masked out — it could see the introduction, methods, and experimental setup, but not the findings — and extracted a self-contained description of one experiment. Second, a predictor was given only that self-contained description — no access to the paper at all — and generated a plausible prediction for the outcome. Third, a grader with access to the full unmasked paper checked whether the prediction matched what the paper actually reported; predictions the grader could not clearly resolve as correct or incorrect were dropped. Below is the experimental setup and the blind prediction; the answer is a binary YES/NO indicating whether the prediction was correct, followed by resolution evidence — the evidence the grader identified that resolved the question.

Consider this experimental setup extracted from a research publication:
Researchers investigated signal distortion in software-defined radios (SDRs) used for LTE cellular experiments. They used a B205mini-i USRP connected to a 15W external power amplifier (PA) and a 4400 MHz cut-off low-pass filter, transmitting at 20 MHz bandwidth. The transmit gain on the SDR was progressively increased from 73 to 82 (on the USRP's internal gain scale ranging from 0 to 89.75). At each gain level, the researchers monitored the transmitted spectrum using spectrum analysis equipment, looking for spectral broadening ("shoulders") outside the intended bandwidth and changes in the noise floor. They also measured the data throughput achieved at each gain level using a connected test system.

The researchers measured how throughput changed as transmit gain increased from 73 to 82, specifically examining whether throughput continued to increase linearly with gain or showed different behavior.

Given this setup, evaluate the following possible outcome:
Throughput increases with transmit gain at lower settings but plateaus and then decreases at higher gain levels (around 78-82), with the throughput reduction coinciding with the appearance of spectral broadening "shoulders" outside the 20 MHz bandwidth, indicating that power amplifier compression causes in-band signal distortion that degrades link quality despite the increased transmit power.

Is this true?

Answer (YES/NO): YES